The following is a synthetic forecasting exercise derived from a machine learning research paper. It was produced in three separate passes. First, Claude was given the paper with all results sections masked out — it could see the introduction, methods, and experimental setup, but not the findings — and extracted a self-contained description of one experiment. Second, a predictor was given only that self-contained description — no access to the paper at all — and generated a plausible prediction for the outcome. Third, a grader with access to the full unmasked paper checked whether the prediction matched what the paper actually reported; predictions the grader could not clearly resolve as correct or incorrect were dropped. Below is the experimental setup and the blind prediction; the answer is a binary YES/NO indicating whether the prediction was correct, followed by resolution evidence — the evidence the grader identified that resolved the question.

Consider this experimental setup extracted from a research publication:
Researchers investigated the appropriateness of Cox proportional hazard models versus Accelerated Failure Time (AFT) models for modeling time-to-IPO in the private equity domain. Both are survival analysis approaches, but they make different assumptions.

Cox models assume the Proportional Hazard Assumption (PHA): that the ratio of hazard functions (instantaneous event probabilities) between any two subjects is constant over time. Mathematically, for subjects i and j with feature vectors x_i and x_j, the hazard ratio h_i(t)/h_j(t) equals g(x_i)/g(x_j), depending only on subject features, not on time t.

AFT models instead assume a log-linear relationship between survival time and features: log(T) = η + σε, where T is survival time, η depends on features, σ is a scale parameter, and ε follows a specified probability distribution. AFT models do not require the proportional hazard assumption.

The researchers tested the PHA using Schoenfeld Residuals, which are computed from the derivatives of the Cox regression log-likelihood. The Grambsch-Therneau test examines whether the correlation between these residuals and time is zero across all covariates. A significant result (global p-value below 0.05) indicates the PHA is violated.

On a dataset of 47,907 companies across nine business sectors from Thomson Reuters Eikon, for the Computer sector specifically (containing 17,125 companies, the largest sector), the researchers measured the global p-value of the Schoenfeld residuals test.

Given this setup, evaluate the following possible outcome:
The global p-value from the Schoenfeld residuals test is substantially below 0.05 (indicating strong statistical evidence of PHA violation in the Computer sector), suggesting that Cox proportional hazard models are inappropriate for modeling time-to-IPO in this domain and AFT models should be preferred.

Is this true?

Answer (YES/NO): YES